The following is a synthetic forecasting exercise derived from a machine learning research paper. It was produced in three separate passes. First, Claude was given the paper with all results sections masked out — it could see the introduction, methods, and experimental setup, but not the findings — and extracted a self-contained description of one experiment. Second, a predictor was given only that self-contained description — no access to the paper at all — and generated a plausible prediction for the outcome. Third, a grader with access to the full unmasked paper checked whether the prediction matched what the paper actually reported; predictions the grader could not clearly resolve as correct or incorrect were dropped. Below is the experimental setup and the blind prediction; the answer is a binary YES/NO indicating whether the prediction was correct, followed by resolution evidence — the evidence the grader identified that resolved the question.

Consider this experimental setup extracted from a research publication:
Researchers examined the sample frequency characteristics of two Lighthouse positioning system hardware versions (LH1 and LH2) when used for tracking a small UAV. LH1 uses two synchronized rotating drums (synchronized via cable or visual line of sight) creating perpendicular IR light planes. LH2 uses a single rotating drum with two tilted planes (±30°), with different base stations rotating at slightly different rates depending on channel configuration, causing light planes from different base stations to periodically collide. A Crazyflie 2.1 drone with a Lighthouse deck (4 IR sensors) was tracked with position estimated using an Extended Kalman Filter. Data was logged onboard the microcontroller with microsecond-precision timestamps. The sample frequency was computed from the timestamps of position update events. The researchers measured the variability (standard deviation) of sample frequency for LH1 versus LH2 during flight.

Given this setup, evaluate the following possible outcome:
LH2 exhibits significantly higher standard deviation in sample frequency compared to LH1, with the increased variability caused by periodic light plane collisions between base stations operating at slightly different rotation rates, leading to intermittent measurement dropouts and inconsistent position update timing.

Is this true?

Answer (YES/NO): YES